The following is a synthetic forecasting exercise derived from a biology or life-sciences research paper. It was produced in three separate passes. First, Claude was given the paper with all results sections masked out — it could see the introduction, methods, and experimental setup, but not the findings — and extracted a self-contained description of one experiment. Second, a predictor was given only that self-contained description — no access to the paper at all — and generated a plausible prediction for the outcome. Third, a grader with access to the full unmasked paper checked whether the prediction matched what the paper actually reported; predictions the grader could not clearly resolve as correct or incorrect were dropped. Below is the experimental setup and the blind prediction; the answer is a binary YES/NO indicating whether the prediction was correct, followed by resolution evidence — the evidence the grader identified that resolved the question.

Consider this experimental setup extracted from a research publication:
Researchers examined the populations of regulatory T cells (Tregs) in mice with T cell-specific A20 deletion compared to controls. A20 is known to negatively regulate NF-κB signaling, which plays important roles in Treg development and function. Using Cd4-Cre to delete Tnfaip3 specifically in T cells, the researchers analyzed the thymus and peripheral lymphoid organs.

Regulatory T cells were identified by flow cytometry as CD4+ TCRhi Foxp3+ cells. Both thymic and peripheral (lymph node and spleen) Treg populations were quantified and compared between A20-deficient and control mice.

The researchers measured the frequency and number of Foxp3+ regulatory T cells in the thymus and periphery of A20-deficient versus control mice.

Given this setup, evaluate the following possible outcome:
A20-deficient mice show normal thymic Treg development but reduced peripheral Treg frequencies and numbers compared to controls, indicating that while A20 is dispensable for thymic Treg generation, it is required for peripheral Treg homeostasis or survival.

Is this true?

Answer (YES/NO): NO